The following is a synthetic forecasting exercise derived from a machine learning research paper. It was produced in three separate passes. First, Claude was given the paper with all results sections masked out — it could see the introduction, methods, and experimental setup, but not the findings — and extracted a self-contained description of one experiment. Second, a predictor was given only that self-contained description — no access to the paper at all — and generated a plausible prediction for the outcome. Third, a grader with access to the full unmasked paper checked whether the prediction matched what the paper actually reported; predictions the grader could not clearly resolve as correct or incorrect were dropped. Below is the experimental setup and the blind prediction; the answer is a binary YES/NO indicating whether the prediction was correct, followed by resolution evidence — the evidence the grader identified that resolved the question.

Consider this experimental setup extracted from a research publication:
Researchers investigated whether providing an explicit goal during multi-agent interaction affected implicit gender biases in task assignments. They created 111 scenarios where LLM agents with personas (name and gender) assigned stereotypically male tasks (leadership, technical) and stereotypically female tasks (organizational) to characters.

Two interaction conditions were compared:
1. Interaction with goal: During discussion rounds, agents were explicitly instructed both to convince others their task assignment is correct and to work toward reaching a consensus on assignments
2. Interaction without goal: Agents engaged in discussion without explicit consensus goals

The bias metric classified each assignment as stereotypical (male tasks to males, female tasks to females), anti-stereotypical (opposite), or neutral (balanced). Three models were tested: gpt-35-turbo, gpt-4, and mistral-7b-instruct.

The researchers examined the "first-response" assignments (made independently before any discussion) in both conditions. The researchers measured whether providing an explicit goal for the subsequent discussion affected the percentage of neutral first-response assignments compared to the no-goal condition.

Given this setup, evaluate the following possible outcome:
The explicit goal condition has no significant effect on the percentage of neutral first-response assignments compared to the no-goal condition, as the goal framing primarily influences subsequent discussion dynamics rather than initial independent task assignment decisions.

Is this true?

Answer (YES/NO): NO